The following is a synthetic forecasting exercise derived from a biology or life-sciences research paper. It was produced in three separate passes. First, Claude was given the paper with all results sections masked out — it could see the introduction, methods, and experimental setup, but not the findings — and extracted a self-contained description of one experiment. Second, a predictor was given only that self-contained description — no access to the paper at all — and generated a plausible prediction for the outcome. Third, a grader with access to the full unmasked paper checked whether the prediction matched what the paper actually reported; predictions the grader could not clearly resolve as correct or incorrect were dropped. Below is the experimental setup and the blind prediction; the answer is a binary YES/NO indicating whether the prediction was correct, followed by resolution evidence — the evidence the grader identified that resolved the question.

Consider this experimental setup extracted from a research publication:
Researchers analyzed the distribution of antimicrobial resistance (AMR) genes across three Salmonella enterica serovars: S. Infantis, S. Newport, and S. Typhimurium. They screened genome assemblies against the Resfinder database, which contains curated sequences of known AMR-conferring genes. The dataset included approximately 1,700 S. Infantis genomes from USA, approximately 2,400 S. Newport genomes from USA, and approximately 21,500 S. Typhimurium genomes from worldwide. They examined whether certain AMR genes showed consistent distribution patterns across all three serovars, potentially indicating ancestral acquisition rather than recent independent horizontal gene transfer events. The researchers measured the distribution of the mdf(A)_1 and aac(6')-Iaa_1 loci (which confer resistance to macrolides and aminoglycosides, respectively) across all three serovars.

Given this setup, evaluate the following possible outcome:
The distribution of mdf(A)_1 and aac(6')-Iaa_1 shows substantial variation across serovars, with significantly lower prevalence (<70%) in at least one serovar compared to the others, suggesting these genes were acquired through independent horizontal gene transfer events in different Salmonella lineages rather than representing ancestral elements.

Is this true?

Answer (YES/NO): NO